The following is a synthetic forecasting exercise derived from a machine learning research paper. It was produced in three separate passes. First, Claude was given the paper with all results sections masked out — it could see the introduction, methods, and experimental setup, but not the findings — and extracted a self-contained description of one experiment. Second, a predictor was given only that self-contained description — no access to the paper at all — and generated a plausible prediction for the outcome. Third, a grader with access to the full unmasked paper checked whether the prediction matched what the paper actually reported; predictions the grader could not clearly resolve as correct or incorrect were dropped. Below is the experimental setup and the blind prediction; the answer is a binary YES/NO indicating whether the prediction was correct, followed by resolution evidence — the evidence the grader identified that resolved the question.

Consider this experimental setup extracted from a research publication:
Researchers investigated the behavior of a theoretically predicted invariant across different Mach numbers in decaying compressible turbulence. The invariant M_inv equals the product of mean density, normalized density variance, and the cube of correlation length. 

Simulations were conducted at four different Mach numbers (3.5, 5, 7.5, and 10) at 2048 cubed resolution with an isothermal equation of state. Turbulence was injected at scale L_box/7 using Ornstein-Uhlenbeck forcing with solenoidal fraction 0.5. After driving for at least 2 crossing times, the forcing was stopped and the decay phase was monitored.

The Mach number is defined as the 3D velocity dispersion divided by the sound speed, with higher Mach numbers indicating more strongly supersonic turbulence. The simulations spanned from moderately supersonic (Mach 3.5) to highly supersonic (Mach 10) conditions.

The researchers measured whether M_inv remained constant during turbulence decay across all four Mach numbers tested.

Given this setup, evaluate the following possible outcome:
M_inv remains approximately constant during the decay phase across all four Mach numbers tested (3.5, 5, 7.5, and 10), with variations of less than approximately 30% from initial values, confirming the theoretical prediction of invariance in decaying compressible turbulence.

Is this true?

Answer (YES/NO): NO